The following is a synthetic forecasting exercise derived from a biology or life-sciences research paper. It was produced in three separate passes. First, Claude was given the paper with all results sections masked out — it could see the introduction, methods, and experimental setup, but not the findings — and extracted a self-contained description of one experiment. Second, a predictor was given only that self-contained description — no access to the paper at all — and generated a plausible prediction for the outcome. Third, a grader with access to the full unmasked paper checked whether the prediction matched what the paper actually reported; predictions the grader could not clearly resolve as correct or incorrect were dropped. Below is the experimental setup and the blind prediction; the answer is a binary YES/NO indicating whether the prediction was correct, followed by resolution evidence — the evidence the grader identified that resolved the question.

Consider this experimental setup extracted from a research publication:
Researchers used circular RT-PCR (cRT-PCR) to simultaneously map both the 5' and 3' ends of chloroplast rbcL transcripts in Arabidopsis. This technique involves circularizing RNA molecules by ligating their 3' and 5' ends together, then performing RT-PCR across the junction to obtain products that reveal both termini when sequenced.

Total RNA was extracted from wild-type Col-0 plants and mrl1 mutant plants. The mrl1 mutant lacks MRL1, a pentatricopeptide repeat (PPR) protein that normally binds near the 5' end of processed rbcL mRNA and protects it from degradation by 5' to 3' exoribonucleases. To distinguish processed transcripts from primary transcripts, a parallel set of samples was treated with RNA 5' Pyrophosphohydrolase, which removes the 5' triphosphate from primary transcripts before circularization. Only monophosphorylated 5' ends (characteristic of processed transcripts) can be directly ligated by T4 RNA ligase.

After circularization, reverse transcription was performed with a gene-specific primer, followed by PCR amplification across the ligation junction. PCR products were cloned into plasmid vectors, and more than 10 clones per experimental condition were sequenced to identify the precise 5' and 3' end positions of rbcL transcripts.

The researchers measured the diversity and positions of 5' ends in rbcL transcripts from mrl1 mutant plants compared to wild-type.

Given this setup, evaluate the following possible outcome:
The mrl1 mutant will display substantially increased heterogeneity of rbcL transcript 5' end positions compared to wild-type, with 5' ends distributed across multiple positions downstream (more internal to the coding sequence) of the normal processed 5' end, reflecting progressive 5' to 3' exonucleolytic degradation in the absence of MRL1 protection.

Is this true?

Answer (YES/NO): NO